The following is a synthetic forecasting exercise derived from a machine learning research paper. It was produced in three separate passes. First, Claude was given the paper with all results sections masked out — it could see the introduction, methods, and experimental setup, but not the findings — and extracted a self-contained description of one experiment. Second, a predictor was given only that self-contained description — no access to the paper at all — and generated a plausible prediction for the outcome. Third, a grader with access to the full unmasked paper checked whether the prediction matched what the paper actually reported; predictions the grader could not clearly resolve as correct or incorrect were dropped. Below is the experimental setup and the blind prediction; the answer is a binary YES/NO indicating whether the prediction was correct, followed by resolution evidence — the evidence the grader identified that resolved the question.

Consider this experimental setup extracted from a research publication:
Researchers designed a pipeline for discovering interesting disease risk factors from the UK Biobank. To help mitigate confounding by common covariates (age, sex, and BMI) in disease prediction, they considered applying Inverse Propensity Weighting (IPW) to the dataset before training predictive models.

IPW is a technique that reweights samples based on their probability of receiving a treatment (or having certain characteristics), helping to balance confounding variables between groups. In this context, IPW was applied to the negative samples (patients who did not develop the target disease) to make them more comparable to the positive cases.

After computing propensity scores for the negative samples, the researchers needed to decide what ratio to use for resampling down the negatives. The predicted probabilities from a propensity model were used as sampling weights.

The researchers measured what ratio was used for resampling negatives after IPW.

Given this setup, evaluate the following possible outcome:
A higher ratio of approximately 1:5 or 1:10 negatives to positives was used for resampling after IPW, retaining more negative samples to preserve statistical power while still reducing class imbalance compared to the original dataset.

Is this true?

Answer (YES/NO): YES